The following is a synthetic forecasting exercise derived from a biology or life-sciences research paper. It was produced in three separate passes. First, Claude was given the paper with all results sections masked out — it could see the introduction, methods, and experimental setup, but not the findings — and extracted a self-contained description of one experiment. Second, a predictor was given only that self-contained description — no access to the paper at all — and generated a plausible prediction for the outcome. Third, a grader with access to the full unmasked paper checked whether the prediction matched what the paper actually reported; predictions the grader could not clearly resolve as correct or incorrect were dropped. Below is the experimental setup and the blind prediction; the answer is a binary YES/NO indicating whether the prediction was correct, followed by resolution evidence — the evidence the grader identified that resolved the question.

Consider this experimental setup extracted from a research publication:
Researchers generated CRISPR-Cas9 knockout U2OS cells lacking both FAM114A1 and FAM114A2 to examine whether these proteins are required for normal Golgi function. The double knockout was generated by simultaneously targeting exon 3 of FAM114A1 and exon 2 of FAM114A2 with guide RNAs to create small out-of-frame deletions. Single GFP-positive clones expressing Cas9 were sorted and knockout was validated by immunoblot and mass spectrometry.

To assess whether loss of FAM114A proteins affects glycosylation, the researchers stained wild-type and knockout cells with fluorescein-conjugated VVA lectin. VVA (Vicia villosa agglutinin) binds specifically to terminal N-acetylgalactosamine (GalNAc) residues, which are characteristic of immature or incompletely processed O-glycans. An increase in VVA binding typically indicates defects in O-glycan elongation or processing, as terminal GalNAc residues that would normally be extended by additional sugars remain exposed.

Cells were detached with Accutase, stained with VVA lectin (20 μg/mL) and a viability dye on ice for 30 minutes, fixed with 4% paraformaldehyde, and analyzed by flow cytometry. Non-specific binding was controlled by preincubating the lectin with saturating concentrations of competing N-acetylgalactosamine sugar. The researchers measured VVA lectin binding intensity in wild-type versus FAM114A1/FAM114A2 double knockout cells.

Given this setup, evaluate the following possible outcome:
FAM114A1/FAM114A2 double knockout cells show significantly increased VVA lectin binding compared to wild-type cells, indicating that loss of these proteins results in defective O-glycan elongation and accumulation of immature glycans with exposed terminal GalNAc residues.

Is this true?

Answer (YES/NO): NO